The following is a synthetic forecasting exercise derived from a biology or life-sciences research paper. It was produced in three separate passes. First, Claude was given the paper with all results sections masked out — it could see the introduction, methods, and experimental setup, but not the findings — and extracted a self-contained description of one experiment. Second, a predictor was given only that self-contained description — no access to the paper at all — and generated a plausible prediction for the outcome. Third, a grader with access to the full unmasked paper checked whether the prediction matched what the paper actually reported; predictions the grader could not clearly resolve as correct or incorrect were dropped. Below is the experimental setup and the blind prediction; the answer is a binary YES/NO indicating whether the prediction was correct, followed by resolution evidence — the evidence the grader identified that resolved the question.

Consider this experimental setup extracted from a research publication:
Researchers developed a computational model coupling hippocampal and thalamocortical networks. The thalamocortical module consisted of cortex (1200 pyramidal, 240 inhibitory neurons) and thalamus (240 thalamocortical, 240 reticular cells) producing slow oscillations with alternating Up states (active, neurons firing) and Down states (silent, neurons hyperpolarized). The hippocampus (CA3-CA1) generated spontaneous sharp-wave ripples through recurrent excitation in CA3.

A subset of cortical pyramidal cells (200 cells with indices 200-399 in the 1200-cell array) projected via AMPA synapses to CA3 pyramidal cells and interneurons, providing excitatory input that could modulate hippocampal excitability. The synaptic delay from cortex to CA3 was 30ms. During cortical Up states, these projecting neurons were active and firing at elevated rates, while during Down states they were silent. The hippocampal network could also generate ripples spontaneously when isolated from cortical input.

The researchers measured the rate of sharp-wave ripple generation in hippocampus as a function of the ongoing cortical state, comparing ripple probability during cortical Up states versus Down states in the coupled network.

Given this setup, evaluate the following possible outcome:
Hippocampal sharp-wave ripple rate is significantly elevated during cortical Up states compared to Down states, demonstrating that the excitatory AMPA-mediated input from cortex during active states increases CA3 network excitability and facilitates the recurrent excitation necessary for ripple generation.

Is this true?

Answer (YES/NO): YES